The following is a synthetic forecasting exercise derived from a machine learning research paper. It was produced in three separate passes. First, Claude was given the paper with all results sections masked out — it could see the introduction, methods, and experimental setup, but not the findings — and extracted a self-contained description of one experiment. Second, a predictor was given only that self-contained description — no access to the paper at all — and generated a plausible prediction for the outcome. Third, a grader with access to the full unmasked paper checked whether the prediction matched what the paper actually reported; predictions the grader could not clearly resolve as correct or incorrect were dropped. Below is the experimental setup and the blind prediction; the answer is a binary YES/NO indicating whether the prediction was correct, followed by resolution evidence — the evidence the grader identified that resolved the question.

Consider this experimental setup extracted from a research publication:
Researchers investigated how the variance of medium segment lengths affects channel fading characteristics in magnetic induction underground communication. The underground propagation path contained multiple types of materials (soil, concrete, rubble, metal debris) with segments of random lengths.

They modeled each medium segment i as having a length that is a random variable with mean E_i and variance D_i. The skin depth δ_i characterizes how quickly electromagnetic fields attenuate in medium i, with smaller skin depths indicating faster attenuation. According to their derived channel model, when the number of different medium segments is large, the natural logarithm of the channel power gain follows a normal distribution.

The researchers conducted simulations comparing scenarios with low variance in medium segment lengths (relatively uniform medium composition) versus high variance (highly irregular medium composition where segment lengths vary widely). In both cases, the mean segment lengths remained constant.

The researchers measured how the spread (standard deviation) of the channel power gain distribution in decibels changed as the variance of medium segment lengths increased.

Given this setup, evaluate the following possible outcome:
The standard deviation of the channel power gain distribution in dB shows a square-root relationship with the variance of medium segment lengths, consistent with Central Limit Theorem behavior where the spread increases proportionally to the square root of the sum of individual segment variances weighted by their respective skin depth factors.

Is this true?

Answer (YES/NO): YES